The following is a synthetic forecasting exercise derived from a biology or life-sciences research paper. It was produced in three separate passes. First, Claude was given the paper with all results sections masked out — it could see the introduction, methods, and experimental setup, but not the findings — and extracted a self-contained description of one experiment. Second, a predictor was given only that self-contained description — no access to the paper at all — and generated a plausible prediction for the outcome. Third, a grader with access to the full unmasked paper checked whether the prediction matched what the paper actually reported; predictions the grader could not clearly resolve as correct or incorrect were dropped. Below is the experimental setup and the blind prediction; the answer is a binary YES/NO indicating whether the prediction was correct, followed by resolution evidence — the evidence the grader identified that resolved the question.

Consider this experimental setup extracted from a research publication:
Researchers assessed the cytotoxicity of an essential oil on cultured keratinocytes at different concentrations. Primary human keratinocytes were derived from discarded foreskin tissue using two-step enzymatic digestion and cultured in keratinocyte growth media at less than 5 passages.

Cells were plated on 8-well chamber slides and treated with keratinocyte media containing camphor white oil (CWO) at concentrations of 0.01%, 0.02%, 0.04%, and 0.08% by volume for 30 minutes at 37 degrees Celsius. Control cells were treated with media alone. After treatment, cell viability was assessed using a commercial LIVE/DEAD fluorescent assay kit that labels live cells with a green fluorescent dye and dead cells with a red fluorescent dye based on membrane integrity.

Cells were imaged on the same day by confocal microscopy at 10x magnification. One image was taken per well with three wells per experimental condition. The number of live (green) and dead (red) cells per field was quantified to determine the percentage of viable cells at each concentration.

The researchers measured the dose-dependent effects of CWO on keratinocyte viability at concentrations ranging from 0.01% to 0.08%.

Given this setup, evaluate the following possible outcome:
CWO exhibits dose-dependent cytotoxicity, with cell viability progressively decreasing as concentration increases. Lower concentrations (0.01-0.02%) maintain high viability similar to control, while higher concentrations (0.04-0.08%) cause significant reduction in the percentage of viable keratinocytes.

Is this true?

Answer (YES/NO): NO